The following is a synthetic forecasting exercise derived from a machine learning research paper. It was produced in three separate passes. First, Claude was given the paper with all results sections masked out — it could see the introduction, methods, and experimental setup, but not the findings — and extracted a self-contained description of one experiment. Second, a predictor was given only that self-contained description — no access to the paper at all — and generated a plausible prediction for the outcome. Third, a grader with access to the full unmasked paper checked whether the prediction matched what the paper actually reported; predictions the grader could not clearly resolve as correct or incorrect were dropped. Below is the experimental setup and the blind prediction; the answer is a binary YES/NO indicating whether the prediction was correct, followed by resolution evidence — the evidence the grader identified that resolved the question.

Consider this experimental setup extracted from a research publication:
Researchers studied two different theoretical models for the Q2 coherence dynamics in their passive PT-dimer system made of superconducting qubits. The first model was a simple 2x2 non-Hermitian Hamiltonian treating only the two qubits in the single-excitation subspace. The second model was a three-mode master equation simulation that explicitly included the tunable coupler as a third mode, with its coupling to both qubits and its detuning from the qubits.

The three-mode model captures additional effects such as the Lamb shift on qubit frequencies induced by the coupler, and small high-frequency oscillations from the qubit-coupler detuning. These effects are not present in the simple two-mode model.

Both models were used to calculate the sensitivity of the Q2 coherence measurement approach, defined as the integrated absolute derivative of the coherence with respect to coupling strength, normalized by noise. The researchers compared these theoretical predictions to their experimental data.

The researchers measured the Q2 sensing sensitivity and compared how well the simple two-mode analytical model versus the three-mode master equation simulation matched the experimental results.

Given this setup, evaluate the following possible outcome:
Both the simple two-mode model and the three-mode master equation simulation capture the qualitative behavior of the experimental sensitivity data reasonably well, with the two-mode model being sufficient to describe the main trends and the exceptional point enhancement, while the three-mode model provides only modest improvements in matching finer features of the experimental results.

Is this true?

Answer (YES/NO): NO